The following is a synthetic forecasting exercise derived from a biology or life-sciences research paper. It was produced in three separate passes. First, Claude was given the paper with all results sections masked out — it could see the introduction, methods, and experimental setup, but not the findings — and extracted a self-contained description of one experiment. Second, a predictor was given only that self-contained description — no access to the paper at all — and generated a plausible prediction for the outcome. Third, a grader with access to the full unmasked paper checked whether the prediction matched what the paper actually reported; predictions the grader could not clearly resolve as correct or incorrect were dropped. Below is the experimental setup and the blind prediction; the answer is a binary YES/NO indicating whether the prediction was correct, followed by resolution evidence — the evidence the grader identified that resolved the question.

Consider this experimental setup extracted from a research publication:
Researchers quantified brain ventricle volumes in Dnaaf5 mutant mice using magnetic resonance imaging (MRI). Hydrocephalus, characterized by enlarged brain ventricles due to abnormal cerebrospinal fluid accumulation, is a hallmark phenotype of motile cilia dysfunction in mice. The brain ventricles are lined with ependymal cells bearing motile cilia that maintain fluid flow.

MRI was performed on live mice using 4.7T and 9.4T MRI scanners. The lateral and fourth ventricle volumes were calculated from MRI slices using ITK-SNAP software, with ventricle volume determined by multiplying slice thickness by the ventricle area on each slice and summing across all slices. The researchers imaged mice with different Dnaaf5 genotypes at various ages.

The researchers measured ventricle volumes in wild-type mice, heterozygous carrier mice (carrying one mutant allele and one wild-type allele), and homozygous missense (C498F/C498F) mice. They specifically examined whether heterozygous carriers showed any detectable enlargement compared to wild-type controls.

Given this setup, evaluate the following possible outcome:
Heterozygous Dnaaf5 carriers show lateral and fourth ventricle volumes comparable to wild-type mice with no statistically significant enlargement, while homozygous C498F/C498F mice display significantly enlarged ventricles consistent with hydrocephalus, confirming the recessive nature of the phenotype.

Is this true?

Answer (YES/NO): YES